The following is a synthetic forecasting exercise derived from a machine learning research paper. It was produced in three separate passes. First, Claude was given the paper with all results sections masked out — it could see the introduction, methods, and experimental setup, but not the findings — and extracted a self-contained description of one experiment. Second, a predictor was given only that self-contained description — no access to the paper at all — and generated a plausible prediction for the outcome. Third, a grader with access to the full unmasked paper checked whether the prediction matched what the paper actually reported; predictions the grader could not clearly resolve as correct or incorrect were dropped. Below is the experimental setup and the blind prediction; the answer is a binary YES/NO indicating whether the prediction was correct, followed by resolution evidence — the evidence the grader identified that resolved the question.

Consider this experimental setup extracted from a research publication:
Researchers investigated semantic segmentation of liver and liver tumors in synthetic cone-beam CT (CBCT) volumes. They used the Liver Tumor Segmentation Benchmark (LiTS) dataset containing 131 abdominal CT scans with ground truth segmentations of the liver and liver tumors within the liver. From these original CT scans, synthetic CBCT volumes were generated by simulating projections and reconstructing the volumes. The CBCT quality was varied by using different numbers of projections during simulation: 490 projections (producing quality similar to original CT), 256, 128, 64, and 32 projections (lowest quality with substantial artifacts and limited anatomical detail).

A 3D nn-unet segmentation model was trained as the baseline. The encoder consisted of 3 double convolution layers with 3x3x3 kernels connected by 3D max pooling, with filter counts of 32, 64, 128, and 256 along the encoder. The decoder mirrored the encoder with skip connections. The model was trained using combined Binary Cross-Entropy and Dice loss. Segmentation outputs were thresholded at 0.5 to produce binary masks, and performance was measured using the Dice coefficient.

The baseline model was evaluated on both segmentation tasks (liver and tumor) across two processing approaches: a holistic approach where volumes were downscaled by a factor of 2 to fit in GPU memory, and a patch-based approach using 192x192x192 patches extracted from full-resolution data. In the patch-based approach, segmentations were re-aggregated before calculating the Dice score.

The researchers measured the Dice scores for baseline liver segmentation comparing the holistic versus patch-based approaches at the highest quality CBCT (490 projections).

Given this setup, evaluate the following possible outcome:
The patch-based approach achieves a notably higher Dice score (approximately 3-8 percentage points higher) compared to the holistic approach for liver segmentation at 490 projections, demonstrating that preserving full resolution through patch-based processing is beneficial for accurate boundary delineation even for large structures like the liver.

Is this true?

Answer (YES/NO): NO